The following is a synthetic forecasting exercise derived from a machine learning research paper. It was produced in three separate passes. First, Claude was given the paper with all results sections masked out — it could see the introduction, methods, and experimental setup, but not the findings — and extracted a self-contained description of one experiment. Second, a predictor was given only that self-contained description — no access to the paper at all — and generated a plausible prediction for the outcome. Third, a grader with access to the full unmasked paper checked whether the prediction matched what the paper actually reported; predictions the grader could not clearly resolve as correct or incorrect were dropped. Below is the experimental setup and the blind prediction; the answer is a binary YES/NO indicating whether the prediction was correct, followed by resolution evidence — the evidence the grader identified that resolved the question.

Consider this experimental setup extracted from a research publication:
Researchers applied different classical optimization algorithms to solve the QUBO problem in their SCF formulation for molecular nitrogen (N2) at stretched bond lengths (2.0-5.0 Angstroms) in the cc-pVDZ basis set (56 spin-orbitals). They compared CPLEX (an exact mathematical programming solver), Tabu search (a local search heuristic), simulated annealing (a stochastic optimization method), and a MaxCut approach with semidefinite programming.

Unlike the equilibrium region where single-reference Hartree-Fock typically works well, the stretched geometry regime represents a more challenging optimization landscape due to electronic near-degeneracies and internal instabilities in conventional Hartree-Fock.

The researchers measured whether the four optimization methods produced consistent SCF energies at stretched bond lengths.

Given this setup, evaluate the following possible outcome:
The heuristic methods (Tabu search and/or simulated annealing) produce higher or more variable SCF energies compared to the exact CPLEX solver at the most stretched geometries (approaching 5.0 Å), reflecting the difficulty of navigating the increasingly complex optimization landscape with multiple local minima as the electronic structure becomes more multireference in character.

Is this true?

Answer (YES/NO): NO